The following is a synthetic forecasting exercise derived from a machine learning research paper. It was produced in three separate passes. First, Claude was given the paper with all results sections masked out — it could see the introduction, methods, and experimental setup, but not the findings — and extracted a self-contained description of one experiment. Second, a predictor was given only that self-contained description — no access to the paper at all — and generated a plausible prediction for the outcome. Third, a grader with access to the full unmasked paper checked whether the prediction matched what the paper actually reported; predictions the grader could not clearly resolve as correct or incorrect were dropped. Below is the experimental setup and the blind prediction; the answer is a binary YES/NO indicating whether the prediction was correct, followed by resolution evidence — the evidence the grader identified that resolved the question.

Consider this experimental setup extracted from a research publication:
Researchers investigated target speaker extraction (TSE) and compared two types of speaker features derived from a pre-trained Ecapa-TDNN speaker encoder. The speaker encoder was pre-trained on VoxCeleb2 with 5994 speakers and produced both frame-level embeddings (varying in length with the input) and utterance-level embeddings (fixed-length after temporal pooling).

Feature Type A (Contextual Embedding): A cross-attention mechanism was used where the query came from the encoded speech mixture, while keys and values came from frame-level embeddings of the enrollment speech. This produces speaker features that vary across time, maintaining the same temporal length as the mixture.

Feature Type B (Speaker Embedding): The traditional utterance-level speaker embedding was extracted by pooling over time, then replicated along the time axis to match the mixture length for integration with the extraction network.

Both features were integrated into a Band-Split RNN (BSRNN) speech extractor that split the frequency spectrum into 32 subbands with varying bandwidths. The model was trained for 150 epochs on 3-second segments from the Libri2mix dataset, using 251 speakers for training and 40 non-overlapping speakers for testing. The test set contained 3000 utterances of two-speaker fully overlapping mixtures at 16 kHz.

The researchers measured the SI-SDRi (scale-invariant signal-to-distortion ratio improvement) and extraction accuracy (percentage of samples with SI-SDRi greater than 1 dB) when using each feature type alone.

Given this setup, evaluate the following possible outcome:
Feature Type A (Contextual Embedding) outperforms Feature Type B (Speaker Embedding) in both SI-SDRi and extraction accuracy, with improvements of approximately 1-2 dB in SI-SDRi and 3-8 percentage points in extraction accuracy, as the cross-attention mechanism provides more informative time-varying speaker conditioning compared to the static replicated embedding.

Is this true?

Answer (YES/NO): YES